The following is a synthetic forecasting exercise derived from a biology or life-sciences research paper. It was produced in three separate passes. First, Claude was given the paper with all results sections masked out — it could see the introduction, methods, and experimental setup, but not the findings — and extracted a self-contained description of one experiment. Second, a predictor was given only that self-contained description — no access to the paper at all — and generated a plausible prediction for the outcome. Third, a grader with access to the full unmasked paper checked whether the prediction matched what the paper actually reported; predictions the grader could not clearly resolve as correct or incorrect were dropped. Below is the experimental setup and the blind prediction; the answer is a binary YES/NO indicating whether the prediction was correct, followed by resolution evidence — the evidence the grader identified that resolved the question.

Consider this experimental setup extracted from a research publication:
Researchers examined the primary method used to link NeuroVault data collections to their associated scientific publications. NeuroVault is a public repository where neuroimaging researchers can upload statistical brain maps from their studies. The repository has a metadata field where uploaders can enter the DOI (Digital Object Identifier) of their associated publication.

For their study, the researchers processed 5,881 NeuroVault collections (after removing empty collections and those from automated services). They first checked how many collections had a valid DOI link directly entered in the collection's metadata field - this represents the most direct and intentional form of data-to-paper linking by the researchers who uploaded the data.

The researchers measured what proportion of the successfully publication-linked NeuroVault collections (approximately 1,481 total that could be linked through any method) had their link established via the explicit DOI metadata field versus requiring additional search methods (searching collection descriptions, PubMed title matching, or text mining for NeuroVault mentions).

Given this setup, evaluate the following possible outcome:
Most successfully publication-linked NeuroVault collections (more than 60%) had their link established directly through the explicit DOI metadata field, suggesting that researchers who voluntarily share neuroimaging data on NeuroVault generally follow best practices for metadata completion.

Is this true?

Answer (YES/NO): YES